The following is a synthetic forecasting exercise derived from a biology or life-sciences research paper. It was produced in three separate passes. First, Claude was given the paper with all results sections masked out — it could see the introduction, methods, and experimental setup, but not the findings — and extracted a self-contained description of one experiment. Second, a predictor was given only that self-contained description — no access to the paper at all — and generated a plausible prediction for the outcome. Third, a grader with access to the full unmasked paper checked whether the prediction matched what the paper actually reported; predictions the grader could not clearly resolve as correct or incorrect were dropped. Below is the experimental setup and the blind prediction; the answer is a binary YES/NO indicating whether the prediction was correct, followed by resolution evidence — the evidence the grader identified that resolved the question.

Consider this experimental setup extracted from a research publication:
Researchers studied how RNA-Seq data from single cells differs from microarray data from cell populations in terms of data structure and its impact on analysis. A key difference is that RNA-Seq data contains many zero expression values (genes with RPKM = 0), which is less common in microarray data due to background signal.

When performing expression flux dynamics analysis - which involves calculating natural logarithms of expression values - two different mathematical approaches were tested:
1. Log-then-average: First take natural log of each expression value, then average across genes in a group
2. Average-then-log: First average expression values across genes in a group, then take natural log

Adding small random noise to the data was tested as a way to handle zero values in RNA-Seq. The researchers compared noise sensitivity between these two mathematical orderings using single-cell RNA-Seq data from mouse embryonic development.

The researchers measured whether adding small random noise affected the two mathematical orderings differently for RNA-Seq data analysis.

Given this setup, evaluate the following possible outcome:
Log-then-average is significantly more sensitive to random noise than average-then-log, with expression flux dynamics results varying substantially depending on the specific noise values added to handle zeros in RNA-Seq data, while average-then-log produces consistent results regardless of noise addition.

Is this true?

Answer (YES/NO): YES